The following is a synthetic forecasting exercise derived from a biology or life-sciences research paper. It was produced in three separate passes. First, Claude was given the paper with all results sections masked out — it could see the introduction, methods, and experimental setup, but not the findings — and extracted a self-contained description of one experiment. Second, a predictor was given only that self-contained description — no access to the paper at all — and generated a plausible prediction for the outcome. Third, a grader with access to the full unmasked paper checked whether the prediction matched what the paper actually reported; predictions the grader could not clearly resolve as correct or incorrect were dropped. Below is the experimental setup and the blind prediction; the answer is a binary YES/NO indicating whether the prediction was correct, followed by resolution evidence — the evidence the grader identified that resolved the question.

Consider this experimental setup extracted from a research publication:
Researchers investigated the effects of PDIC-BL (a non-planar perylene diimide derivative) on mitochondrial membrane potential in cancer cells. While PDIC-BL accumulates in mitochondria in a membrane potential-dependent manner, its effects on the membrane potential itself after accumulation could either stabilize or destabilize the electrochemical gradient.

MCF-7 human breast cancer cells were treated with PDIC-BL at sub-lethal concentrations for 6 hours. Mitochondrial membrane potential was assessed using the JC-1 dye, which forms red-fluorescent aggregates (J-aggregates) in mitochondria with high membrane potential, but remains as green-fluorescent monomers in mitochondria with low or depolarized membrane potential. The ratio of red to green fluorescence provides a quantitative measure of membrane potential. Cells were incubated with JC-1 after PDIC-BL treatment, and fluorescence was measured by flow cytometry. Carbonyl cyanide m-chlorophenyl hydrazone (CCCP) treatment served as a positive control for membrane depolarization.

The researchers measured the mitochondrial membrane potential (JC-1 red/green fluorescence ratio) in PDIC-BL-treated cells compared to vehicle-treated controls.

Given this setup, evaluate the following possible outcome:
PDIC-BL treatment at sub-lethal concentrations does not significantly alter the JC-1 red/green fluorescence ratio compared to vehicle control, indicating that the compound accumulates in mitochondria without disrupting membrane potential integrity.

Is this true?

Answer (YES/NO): NO